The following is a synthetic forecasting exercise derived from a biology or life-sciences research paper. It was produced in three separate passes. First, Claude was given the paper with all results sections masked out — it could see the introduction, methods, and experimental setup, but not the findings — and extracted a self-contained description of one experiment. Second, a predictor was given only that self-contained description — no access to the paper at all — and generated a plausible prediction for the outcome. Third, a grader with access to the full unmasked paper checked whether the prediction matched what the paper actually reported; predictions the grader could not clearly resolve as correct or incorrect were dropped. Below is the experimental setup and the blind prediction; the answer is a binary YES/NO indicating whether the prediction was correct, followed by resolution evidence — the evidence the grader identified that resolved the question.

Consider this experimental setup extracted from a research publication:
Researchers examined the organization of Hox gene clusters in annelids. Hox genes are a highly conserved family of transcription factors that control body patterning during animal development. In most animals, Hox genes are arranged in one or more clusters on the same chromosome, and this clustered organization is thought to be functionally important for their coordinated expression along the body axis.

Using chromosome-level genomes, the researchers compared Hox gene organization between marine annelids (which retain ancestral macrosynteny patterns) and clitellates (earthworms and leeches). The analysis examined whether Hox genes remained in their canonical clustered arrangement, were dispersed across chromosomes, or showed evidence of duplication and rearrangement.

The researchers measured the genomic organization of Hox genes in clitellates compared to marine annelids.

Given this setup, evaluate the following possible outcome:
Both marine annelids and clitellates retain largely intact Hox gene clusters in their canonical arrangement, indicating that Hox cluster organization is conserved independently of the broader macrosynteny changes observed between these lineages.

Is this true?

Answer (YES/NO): NO